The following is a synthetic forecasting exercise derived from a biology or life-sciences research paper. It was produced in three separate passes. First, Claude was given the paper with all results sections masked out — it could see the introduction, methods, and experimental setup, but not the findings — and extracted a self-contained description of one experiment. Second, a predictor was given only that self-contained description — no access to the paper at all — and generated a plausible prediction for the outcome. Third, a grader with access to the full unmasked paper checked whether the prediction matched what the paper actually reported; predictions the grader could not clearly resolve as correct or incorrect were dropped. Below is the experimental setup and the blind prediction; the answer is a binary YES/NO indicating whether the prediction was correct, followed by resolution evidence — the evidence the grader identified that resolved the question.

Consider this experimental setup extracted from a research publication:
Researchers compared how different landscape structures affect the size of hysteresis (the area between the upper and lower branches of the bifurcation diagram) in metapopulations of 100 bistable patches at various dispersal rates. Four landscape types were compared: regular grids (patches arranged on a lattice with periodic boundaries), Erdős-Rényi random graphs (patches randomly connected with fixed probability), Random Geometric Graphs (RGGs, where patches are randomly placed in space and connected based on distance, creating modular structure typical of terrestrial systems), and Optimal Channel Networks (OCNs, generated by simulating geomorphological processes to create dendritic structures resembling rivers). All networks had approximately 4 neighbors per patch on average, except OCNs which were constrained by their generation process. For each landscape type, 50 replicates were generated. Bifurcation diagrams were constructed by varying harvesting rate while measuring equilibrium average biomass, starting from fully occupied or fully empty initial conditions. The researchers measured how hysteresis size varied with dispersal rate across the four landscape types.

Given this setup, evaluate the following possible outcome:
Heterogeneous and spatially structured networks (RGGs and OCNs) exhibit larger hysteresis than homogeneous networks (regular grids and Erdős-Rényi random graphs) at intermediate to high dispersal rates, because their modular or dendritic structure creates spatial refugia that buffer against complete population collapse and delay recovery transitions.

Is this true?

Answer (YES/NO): NO